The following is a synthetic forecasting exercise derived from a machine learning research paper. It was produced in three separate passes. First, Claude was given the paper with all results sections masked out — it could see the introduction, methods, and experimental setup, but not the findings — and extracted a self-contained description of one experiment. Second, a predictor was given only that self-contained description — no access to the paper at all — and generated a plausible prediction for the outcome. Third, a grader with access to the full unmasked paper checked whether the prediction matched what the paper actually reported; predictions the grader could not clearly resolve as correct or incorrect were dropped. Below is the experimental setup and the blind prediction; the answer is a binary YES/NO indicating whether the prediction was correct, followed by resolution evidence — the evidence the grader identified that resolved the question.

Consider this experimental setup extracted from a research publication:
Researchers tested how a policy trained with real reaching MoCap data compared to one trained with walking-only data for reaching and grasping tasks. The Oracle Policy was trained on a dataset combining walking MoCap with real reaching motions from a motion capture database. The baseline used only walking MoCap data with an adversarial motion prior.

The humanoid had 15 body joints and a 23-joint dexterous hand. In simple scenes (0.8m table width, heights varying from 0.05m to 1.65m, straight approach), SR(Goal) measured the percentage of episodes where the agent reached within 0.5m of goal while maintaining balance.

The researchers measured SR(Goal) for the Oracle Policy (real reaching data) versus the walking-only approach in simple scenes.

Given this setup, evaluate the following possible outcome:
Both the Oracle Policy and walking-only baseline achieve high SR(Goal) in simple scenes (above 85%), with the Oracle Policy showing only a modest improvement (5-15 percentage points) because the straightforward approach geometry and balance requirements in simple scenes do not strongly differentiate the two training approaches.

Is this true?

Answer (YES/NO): NO